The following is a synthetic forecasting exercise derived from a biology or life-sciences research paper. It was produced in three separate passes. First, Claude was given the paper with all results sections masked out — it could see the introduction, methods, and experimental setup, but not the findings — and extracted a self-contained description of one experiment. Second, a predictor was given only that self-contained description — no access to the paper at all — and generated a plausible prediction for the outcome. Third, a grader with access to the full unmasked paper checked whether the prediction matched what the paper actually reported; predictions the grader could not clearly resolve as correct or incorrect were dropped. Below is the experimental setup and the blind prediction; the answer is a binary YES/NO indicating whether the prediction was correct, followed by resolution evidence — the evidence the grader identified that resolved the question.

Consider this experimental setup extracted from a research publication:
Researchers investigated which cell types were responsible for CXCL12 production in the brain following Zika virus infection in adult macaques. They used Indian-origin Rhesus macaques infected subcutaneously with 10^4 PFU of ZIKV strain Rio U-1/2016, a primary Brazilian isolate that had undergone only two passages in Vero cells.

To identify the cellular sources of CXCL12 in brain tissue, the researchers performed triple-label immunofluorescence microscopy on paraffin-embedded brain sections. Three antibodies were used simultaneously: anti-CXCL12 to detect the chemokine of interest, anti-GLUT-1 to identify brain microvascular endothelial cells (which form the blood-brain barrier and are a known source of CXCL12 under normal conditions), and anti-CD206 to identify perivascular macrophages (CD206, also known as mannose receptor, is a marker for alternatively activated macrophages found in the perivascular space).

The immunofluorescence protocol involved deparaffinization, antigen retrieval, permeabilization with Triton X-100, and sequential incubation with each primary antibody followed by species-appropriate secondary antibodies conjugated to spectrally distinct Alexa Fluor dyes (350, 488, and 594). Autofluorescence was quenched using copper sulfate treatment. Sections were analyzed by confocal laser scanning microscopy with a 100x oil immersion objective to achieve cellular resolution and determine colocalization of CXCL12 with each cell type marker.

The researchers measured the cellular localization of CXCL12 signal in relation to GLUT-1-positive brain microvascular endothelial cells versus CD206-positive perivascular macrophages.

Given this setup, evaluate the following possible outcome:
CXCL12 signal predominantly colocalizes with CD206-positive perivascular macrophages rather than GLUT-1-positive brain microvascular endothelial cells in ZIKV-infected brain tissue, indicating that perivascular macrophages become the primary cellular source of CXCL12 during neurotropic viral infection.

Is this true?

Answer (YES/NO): NO